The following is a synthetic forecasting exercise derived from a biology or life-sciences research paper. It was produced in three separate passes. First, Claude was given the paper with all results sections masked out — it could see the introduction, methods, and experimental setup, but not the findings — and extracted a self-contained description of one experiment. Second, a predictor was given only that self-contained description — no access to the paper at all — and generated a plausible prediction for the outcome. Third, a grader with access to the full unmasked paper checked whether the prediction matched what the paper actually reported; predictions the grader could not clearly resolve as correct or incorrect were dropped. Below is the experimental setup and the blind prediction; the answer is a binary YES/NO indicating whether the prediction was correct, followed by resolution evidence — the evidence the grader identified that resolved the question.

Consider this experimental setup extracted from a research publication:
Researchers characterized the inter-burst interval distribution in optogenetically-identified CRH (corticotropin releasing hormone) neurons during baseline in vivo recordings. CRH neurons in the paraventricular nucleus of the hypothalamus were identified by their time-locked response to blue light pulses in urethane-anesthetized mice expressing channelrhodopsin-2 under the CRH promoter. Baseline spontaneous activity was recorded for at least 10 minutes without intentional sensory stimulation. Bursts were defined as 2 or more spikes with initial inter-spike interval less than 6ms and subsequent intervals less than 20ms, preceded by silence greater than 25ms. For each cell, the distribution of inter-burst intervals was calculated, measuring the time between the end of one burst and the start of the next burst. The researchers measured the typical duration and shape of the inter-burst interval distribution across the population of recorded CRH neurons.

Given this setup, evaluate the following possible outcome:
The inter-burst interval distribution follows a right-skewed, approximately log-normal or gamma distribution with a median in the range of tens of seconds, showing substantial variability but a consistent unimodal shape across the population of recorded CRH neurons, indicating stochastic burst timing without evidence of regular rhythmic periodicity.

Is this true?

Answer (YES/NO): NO